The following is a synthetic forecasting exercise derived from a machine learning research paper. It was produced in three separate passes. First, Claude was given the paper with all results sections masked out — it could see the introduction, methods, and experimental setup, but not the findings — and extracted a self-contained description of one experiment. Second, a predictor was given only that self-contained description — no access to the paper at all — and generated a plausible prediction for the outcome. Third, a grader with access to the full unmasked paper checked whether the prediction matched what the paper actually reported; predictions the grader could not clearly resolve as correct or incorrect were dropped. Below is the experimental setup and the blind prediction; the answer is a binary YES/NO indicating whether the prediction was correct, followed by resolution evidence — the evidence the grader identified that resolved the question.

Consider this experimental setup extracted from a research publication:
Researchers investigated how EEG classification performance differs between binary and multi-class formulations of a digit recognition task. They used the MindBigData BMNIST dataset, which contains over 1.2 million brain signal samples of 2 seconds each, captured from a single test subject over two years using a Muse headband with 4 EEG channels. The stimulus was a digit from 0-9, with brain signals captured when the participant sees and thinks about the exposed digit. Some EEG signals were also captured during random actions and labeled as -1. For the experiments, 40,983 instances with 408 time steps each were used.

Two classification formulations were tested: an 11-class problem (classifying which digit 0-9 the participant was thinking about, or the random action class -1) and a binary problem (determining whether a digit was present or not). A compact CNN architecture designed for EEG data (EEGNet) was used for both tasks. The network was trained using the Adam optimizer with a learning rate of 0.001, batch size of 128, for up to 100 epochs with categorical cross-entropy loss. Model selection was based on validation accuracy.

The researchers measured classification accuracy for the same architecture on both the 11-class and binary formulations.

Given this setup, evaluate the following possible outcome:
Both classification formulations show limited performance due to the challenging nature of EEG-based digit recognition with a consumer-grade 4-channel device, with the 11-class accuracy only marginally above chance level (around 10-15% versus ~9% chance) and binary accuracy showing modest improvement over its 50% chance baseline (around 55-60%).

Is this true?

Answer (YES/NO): NO